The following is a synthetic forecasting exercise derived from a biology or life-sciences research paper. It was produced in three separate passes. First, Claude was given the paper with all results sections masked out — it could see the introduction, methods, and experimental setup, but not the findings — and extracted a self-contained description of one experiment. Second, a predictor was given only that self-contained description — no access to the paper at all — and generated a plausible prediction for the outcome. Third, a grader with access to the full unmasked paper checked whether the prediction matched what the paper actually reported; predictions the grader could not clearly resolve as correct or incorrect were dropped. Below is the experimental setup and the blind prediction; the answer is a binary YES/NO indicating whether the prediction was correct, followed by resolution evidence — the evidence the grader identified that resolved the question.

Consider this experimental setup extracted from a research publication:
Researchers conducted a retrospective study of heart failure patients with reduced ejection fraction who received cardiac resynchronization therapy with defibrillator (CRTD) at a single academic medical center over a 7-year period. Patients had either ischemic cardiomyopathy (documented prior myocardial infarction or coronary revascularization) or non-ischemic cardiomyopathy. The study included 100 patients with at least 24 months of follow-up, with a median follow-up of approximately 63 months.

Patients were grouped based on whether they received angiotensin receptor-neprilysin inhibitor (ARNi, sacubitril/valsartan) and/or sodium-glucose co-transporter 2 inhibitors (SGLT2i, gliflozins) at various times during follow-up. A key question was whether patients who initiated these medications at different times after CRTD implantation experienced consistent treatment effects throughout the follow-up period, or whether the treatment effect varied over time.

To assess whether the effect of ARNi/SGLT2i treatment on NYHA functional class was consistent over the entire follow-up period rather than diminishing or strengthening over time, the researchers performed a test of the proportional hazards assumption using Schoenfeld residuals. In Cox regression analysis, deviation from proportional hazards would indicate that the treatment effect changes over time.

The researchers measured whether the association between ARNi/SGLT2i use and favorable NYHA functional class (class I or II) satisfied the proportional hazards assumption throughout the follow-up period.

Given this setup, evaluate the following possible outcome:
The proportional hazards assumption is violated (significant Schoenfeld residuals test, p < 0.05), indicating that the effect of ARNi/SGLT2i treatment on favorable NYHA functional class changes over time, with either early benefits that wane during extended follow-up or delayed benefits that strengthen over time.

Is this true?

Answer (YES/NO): NO